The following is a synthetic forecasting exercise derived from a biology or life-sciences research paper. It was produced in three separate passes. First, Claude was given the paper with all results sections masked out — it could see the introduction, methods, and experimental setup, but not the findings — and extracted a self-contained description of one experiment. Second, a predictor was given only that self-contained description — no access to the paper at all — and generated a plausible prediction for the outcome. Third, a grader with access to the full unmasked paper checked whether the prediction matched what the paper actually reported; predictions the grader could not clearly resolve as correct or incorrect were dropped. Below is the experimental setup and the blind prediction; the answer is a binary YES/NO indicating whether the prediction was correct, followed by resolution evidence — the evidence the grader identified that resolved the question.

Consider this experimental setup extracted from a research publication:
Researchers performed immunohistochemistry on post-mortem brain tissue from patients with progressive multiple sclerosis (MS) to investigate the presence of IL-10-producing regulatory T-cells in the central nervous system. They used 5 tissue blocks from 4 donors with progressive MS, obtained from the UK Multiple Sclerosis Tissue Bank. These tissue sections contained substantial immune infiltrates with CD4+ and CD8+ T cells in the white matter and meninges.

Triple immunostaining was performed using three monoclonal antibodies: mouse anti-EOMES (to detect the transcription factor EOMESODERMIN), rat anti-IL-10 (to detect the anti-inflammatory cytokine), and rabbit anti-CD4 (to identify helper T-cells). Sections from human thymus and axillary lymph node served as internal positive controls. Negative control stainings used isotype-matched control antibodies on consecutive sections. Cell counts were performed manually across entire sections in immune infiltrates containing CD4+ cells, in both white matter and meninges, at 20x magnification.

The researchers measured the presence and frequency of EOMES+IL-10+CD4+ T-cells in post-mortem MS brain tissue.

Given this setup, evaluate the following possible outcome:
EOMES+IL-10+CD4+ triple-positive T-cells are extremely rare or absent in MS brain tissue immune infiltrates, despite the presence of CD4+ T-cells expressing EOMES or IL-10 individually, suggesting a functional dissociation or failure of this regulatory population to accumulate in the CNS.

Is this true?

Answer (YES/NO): NO